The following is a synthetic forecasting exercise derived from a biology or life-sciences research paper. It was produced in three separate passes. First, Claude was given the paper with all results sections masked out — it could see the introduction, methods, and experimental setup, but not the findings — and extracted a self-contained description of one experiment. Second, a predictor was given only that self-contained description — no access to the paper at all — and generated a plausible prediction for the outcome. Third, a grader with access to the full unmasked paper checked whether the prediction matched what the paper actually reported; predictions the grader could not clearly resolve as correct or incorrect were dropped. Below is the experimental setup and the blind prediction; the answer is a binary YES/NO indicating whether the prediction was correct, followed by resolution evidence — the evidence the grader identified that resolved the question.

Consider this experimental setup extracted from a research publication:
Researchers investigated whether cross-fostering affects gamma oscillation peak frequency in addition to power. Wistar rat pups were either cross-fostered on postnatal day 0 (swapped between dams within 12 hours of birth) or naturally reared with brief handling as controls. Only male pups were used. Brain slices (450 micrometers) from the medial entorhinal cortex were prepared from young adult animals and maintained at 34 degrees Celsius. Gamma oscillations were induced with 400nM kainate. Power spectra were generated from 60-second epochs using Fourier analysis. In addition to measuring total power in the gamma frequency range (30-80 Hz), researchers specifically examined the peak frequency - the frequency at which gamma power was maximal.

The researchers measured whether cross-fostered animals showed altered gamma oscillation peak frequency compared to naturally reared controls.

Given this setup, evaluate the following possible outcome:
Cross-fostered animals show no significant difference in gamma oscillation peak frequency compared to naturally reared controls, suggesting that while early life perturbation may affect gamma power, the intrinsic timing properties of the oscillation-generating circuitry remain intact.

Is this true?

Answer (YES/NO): NO